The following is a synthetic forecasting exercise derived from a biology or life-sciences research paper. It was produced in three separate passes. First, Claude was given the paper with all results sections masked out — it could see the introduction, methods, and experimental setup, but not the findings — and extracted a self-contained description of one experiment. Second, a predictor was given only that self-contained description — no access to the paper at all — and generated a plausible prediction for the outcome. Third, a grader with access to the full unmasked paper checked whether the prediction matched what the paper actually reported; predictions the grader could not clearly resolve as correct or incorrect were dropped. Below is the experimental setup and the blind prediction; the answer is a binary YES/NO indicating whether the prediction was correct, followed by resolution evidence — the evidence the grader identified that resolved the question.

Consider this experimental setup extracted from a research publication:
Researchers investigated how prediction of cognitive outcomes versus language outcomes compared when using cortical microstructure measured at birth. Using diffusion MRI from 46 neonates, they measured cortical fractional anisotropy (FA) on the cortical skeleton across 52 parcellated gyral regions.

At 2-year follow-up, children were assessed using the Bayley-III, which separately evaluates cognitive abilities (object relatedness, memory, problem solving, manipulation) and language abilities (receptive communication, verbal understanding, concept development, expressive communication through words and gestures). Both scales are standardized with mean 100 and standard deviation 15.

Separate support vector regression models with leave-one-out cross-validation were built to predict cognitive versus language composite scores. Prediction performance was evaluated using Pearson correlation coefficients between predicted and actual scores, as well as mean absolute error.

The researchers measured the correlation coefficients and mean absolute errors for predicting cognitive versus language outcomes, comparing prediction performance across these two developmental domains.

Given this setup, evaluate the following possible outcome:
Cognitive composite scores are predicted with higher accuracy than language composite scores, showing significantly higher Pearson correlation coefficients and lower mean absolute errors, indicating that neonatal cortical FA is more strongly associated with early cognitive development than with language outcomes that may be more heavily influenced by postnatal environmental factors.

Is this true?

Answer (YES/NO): NO